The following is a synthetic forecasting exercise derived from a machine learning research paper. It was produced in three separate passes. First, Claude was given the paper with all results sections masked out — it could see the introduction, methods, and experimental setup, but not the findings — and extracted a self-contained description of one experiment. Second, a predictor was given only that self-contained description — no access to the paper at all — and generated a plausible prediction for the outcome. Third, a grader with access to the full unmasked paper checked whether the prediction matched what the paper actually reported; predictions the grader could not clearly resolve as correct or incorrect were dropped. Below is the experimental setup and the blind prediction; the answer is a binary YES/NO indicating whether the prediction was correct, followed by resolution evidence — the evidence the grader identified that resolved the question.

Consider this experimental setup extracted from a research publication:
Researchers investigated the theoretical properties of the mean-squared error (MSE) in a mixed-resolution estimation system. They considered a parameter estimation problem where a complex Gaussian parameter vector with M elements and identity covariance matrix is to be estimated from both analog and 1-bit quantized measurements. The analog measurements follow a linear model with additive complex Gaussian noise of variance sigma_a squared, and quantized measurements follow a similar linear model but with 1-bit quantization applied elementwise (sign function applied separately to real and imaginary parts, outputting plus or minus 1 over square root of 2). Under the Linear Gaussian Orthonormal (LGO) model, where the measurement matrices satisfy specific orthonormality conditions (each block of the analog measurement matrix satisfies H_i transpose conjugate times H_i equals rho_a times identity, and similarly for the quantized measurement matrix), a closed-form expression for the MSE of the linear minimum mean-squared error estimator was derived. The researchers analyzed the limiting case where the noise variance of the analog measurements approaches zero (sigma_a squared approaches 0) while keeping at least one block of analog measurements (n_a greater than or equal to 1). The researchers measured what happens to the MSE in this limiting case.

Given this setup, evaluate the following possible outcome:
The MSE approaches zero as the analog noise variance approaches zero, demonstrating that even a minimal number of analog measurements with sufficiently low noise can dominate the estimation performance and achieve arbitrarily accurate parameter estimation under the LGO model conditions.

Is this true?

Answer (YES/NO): YES